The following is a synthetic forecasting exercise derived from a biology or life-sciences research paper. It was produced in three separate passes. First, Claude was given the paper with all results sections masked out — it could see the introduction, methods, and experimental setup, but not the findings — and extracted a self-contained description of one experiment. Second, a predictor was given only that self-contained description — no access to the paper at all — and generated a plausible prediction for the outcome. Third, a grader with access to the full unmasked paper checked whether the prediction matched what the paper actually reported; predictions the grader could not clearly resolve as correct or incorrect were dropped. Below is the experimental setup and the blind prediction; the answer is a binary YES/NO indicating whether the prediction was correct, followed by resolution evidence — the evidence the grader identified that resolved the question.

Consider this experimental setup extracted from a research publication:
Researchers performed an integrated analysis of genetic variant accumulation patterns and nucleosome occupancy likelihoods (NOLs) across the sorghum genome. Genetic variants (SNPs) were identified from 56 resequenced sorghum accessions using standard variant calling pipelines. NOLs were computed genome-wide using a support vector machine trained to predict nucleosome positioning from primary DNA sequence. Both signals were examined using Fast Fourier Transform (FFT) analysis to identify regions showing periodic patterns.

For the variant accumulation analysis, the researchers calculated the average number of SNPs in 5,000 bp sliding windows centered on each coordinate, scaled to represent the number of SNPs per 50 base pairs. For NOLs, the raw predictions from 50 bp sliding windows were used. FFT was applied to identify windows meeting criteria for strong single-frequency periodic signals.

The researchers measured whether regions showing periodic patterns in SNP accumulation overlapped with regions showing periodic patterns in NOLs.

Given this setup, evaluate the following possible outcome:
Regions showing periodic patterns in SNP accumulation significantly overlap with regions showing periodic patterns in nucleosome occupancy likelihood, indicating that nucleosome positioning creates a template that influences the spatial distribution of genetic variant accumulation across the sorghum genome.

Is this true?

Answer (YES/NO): NO